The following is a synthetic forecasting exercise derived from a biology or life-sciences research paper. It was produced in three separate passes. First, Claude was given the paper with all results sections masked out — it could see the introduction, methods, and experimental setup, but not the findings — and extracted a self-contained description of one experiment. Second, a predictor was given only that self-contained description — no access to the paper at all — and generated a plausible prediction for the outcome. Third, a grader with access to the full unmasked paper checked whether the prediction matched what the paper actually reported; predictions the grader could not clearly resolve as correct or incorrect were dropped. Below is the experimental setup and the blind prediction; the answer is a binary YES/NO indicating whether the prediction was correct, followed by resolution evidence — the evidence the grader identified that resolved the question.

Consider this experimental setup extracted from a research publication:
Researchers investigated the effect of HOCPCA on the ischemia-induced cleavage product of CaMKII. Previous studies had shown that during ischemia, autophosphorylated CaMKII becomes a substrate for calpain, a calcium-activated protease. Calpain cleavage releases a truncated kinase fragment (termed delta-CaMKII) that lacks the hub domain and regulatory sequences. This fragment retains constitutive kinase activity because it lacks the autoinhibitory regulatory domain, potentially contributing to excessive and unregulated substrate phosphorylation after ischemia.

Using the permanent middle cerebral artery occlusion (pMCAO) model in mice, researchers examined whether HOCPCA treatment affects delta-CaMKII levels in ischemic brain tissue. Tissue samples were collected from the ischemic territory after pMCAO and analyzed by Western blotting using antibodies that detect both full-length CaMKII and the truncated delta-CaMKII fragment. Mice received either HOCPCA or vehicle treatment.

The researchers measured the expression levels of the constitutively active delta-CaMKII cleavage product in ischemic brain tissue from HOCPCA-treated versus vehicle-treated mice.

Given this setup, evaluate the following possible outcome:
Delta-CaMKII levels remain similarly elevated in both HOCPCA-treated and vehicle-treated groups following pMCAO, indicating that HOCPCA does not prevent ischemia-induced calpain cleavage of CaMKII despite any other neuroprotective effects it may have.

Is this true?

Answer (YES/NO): NO